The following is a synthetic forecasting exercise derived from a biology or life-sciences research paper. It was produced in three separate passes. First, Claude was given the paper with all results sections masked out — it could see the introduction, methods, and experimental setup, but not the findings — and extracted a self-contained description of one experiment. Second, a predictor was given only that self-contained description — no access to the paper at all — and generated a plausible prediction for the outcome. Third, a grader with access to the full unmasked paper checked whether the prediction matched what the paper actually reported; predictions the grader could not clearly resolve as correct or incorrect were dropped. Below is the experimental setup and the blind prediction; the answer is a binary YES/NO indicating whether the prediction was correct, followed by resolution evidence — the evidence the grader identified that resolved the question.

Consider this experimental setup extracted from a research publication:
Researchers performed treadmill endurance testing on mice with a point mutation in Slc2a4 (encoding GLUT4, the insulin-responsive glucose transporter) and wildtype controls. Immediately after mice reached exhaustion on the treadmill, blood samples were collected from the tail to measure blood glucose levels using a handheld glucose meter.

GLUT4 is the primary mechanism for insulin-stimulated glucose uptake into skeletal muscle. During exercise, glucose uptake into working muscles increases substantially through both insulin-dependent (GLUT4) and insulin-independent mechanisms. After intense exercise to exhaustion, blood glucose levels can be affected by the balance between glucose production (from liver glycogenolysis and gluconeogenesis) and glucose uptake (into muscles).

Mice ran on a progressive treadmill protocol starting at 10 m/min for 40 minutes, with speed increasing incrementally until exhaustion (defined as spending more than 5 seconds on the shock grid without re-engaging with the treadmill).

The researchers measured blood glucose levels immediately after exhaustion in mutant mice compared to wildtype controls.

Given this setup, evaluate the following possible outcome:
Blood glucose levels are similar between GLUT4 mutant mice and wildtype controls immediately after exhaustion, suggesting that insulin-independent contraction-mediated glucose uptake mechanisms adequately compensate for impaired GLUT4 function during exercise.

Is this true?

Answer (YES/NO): NO